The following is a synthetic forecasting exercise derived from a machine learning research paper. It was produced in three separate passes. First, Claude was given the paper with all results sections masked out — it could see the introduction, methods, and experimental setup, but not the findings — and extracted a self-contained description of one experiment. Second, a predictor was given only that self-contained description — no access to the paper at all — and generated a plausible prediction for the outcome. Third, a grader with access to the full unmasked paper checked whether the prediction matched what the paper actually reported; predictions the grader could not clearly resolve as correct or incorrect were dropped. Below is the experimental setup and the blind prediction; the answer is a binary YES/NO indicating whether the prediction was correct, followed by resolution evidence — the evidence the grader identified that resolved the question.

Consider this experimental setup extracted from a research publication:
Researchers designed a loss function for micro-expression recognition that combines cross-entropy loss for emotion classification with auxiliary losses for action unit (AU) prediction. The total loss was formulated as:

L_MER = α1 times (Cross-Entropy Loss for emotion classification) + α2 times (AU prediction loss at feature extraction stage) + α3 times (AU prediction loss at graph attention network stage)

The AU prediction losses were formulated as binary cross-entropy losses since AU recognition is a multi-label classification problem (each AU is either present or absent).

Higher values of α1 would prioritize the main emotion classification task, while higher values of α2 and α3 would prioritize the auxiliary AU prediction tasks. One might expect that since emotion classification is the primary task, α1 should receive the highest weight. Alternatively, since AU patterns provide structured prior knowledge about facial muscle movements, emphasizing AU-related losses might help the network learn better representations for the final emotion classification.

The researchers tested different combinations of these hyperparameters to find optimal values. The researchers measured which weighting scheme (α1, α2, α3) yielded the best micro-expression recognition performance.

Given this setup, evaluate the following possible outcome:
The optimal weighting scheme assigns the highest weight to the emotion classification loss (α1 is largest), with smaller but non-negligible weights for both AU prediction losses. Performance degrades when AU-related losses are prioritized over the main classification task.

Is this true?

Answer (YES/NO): NO